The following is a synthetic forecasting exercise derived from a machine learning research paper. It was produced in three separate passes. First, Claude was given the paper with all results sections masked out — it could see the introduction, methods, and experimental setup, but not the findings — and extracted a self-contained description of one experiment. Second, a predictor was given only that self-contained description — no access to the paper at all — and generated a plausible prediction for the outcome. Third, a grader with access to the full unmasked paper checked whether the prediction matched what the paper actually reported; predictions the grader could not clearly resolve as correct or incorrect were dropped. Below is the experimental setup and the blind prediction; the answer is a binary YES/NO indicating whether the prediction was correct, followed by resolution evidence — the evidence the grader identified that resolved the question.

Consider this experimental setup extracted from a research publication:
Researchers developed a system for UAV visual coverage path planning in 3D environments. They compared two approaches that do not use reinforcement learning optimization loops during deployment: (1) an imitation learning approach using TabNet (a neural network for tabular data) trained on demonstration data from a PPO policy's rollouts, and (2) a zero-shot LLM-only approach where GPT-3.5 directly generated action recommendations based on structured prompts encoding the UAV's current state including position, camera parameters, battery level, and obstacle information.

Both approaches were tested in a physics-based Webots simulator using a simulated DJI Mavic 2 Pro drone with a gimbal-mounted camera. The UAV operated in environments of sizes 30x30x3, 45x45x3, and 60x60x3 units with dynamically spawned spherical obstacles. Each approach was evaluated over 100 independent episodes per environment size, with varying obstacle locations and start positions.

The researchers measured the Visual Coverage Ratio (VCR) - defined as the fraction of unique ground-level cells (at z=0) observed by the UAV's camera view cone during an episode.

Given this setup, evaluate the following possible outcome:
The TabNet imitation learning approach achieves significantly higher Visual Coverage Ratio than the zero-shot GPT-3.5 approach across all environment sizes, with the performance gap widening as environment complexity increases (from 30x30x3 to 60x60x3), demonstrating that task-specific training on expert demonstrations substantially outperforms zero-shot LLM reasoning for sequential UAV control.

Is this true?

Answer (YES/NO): NO